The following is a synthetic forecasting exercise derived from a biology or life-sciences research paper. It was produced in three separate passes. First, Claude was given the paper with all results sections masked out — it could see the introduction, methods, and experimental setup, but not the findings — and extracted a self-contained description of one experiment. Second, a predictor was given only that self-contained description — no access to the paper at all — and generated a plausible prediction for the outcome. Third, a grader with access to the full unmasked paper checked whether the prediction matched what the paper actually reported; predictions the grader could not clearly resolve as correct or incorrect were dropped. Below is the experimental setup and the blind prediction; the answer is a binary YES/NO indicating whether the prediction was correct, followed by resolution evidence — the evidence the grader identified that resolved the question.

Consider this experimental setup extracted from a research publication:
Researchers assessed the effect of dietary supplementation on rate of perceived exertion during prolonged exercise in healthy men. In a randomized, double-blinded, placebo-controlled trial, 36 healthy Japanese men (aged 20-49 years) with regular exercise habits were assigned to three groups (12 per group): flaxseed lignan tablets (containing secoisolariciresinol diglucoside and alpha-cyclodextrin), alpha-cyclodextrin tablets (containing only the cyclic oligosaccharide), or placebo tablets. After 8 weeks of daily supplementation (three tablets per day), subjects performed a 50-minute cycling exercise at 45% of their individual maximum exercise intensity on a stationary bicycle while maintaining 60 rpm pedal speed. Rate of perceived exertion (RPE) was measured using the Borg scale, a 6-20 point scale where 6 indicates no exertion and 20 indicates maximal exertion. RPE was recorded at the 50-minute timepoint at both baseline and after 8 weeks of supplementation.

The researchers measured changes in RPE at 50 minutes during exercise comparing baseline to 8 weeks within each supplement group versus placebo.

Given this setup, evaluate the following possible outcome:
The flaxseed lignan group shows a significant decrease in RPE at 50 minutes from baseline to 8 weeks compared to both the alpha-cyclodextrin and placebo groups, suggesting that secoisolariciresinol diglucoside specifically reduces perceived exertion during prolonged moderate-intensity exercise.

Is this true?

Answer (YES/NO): NO